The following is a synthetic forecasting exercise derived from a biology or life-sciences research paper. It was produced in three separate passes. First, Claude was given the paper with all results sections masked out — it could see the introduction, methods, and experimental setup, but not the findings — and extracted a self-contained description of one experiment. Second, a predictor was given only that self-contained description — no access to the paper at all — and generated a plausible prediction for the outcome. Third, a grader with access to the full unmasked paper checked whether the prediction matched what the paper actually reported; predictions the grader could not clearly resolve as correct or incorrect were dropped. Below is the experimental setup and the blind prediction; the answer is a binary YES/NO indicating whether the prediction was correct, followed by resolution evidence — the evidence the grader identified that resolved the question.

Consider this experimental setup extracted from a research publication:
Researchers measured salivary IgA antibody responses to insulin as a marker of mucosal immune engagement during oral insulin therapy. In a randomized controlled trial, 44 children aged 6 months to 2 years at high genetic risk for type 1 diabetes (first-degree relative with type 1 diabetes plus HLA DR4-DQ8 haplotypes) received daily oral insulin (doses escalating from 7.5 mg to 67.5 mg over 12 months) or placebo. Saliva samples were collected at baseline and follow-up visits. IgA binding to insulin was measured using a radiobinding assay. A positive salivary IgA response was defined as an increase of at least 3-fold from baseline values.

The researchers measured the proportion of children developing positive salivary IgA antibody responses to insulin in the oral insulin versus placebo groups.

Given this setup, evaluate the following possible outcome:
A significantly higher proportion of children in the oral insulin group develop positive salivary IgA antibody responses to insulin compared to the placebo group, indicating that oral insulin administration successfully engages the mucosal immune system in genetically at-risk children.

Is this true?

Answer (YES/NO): NO